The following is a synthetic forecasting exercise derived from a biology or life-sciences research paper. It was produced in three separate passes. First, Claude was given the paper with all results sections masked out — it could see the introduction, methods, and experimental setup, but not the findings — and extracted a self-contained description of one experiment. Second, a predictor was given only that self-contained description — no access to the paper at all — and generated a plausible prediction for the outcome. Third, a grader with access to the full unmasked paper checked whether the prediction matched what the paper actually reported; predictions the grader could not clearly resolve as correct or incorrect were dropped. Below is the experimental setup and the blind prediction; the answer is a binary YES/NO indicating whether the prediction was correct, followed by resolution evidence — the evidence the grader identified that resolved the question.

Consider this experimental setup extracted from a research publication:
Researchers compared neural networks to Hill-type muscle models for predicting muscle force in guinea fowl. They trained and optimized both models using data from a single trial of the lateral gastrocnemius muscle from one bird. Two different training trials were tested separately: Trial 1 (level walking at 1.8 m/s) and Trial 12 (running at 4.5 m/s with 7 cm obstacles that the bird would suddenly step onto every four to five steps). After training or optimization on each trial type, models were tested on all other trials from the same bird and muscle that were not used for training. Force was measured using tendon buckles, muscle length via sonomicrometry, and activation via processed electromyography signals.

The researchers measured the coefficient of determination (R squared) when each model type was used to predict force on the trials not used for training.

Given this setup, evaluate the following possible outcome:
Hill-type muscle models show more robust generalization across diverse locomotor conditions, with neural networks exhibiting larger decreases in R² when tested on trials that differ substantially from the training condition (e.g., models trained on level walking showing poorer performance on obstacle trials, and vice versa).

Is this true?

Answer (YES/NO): NO